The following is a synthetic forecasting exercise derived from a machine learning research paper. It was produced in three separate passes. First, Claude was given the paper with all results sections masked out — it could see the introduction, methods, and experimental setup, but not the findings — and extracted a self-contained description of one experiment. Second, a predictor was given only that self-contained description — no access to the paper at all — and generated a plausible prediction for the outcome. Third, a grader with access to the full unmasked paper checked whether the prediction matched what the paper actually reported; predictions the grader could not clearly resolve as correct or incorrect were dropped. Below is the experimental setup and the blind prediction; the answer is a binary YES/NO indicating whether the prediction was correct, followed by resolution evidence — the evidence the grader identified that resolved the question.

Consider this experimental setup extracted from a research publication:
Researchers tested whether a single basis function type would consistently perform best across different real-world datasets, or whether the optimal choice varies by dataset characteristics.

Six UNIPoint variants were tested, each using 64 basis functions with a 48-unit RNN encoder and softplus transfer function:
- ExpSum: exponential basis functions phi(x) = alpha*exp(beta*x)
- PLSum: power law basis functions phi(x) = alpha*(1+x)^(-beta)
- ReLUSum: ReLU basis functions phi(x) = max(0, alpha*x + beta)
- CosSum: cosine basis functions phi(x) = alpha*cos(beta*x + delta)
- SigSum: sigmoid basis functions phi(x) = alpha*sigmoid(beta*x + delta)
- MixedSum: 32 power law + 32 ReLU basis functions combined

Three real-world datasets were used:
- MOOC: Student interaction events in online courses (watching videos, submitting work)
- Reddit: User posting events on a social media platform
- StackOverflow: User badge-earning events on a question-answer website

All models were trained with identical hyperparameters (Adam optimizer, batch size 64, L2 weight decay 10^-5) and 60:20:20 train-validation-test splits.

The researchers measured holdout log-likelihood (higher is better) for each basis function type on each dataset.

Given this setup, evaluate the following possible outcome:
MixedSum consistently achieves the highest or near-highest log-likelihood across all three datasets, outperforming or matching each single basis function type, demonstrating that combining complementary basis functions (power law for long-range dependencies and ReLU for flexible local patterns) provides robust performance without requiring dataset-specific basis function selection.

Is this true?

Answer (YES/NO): NO